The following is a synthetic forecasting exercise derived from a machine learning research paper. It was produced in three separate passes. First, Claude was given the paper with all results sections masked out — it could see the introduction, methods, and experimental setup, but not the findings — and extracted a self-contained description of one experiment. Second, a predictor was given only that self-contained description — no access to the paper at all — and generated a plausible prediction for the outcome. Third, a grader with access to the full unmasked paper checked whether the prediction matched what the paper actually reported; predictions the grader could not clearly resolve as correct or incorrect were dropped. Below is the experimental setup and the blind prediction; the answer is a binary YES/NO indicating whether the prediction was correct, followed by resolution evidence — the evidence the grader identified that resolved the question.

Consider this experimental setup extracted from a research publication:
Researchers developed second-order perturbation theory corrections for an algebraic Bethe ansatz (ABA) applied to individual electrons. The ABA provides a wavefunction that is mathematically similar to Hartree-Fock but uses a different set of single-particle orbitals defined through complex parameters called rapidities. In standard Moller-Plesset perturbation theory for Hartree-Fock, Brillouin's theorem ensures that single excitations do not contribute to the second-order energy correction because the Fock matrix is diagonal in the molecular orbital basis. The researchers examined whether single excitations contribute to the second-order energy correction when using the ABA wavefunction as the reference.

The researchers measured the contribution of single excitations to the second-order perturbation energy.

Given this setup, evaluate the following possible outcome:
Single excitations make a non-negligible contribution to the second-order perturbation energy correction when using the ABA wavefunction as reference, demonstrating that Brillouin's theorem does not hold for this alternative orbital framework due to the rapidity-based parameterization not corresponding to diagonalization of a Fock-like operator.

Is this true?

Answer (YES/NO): YES